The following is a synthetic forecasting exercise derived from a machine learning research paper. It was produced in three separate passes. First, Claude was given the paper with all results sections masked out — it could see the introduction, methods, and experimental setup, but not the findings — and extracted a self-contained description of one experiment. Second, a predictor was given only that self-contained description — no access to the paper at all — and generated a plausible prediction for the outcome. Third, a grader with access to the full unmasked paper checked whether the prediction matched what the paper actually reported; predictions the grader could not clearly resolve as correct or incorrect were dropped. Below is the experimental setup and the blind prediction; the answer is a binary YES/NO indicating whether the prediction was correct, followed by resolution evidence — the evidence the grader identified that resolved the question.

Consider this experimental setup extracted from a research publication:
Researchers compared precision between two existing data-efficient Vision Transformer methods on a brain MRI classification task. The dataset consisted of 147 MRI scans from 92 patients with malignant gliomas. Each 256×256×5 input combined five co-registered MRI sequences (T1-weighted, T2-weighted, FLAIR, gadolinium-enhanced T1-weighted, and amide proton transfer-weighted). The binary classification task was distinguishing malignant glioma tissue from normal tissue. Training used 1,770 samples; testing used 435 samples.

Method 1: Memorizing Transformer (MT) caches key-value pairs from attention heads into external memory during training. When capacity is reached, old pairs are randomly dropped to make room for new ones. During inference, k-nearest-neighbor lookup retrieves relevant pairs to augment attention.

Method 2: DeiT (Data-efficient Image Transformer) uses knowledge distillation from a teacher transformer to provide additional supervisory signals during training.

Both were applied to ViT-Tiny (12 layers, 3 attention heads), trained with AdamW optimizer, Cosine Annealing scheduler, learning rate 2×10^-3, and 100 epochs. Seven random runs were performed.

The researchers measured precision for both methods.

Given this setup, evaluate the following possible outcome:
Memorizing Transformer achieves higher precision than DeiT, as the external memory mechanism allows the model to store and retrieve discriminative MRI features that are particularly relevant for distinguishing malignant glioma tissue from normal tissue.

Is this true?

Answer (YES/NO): NO